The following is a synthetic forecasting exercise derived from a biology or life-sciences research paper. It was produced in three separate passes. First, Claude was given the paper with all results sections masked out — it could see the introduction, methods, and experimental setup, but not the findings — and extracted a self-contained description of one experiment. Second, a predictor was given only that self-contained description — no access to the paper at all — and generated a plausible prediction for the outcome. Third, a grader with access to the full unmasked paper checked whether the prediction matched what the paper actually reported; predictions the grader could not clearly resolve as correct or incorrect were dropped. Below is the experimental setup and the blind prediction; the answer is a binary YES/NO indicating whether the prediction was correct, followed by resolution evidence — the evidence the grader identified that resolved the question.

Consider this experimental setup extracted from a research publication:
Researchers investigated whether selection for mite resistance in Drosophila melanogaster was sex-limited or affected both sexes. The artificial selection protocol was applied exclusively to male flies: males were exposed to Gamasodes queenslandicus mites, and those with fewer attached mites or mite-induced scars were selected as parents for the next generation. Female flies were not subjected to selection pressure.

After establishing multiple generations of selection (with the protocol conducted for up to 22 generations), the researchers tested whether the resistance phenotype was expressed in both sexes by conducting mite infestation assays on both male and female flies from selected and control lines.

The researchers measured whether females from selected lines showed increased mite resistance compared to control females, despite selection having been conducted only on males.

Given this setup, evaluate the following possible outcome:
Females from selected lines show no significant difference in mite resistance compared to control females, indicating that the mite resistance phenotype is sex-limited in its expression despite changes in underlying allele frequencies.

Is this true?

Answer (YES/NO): NO